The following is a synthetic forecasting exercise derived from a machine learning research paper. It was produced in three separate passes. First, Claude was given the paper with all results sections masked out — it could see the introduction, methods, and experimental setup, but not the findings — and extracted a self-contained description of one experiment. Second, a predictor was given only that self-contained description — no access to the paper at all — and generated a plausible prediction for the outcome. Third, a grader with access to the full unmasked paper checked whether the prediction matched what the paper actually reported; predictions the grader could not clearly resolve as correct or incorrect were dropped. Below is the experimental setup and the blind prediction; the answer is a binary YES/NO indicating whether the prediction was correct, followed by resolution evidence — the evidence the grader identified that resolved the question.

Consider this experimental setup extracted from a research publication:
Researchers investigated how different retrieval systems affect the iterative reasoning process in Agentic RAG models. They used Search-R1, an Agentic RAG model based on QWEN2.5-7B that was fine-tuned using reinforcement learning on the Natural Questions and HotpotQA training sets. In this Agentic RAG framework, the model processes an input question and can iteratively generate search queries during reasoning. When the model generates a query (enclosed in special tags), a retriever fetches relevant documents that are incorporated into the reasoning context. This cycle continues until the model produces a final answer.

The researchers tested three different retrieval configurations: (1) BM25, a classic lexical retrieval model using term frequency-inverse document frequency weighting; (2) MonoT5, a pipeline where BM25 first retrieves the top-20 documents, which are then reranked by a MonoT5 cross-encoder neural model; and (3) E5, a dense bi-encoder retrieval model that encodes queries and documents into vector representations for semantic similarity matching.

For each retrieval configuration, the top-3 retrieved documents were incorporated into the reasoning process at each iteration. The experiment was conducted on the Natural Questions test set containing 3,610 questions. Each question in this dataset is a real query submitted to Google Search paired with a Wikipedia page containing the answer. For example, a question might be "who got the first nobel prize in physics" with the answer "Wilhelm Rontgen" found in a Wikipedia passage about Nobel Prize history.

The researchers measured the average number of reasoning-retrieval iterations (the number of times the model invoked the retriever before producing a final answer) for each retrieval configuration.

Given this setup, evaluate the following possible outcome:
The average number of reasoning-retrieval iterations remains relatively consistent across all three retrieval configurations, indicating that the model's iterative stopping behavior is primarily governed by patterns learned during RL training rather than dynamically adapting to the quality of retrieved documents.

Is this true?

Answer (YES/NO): NO